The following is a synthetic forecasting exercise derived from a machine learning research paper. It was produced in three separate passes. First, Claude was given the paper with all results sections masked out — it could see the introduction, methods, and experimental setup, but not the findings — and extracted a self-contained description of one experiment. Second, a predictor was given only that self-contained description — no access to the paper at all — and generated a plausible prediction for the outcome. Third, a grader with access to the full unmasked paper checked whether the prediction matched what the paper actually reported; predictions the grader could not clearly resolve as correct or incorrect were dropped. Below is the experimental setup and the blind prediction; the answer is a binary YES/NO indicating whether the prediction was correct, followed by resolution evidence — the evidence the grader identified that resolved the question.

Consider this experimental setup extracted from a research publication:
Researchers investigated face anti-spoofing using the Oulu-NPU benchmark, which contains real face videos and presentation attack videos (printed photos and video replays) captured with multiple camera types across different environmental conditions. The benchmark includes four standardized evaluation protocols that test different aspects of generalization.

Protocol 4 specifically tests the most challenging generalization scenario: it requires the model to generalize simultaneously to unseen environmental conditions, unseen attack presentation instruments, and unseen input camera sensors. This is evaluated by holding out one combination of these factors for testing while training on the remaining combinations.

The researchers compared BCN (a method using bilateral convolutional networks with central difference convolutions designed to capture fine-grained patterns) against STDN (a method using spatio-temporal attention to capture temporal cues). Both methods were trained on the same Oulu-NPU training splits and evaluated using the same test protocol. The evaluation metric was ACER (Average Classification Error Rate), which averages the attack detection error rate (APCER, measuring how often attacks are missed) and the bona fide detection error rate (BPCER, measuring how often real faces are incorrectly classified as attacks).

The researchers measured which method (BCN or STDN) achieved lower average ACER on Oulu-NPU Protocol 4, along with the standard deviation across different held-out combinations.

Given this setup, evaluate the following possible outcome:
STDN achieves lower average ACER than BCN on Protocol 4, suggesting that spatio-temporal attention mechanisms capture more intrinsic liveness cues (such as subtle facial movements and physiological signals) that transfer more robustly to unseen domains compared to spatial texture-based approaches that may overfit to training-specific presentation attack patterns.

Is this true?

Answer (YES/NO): YES